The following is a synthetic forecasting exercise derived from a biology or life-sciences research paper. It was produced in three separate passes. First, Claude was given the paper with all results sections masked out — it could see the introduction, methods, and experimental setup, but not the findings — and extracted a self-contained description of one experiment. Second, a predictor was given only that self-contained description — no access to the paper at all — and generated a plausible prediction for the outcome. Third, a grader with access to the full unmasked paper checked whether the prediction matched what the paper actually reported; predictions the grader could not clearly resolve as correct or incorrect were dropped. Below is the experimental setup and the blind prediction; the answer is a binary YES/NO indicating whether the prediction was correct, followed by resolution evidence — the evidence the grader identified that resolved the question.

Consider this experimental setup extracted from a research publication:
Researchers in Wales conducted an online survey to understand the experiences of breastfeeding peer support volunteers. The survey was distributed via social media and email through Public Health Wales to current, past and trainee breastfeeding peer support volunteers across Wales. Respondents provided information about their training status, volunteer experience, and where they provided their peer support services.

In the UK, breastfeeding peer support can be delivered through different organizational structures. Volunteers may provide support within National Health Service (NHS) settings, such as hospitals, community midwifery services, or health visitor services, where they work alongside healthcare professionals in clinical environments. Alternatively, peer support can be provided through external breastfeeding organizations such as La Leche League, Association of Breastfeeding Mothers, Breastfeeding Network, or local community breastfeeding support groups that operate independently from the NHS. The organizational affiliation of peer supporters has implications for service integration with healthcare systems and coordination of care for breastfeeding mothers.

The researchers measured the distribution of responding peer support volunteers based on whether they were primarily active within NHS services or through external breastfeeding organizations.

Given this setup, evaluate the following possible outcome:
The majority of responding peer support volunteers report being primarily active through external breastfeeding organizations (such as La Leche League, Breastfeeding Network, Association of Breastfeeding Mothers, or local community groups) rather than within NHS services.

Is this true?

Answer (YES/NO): YES